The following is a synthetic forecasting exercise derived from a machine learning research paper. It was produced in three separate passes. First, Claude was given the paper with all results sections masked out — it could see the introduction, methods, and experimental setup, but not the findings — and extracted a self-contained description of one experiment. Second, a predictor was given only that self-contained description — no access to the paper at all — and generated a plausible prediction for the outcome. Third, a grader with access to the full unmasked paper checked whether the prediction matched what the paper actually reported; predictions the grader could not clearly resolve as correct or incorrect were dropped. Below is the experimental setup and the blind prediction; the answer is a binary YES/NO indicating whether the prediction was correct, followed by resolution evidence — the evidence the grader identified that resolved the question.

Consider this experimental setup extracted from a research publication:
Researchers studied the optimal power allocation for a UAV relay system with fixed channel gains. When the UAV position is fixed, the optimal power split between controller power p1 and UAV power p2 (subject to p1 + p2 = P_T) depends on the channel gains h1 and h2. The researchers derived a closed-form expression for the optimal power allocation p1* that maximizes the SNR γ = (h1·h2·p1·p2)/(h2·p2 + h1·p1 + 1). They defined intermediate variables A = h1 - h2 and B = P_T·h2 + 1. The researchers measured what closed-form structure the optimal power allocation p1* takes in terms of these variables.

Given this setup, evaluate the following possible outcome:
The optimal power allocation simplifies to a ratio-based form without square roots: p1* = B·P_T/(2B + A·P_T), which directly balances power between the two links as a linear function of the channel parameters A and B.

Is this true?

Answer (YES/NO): NO